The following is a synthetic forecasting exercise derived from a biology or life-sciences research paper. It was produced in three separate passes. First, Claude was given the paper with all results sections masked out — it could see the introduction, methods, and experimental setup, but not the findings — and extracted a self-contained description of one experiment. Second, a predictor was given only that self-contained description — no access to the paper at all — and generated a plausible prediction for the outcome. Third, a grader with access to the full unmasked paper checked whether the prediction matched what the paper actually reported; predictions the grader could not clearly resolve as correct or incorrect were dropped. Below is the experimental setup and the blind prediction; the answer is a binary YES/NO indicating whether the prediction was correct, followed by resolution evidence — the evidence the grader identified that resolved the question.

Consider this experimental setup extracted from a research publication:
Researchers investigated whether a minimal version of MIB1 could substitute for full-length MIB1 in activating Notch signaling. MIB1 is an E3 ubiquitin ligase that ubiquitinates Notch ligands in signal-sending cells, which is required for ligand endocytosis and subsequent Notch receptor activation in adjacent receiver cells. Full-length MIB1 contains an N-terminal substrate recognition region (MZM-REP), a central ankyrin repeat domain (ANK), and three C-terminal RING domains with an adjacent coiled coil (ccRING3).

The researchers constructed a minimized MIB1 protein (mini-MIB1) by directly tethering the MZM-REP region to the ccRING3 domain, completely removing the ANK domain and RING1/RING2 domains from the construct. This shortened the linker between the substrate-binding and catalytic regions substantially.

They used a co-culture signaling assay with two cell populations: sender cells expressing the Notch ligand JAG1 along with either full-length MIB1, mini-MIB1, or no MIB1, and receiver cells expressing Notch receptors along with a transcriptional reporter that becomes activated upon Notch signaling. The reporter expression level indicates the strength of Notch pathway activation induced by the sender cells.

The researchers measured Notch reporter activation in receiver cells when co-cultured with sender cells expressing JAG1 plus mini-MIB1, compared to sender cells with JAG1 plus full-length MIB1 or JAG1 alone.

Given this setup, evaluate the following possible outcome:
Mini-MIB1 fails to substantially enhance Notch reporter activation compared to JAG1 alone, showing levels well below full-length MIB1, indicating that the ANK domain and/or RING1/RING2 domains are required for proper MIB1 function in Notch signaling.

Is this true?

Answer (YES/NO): NO